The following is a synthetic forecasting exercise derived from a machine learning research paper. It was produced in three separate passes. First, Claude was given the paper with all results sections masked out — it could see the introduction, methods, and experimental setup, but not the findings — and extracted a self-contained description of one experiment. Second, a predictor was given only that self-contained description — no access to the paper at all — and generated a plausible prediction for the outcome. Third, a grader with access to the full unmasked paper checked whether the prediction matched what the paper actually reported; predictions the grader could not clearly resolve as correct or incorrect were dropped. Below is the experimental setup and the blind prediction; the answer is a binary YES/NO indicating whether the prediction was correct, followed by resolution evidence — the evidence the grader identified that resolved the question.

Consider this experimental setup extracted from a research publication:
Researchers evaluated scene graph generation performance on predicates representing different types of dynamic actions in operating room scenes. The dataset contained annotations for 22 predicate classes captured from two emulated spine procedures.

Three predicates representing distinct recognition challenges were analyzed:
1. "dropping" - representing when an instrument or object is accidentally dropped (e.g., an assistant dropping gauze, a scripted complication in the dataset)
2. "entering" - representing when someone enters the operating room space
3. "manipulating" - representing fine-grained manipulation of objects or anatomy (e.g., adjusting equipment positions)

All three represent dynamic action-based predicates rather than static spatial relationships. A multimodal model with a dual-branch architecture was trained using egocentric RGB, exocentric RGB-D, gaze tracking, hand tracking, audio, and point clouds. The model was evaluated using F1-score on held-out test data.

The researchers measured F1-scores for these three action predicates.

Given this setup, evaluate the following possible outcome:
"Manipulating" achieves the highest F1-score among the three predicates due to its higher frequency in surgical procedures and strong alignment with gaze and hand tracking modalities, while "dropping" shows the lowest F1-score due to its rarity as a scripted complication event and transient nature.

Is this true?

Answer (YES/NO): NO